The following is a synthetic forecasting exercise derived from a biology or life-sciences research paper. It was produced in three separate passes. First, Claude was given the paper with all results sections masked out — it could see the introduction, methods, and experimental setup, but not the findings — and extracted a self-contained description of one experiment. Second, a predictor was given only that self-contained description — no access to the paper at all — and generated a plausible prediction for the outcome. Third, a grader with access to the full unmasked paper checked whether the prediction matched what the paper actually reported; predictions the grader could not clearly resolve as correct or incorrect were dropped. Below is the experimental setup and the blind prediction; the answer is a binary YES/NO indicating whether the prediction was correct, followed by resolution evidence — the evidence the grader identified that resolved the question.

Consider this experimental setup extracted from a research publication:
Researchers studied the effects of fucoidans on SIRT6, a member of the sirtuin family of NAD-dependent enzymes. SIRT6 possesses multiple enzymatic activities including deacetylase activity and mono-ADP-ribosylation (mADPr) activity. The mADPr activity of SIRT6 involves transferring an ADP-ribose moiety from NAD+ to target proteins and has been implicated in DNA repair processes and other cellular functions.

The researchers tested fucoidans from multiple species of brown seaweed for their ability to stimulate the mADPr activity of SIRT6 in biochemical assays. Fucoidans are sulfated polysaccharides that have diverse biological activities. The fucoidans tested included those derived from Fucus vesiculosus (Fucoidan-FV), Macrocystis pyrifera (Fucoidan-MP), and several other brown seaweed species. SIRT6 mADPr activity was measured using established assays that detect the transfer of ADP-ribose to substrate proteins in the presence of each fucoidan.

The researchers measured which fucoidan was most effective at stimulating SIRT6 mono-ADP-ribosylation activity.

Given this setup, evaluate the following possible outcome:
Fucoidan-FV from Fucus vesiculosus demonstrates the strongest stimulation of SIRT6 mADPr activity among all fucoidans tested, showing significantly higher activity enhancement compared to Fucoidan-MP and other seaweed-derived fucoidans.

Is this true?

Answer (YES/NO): YES